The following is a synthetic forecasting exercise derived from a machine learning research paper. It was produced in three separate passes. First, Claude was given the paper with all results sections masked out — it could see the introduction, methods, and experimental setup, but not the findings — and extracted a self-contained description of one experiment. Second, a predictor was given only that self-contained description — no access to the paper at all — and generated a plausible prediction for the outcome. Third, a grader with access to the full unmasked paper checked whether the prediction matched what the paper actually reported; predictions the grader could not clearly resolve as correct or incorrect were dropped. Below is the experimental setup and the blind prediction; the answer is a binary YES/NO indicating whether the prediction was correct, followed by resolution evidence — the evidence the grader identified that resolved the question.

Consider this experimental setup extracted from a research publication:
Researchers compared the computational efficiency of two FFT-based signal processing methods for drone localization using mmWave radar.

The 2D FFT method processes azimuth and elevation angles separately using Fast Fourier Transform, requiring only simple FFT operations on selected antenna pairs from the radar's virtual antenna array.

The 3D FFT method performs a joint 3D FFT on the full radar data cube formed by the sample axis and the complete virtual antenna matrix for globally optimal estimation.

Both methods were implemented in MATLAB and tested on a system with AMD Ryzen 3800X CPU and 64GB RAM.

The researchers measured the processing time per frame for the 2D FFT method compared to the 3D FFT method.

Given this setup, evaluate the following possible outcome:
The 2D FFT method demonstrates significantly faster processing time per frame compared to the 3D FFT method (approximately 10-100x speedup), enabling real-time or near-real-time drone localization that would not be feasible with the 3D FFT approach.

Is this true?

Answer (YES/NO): YES